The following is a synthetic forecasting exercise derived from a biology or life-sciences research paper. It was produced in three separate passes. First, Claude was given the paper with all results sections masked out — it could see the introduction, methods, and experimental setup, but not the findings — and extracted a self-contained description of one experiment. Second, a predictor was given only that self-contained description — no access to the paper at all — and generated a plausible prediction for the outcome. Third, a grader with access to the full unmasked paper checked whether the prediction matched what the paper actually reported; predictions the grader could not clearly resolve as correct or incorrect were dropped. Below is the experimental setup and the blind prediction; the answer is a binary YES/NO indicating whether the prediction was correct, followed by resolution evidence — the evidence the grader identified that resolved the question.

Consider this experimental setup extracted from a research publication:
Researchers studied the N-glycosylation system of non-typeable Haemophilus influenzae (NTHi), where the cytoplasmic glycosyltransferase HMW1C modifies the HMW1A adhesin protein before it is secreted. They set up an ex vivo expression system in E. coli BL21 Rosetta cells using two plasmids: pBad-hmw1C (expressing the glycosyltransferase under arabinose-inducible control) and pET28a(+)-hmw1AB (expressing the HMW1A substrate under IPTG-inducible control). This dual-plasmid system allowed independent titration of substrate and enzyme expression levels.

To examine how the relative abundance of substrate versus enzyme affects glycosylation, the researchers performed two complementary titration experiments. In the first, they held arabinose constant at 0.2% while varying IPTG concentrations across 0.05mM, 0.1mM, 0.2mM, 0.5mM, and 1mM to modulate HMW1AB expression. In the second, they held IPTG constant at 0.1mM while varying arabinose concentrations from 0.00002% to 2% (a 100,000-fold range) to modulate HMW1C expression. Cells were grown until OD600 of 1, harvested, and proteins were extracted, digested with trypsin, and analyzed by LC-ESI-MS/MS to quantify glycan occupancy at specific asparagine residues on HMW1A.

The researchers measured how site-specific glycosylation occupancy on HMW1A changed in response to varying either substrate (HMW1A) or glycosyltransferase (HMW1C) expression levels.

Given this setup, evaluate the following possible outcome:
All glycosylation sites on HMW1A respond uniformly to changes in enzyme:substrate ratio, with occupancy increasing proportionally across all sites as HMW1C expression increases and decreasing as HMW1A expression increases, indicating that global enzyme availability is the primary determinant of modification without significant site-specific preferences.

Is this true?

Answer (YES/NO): NO